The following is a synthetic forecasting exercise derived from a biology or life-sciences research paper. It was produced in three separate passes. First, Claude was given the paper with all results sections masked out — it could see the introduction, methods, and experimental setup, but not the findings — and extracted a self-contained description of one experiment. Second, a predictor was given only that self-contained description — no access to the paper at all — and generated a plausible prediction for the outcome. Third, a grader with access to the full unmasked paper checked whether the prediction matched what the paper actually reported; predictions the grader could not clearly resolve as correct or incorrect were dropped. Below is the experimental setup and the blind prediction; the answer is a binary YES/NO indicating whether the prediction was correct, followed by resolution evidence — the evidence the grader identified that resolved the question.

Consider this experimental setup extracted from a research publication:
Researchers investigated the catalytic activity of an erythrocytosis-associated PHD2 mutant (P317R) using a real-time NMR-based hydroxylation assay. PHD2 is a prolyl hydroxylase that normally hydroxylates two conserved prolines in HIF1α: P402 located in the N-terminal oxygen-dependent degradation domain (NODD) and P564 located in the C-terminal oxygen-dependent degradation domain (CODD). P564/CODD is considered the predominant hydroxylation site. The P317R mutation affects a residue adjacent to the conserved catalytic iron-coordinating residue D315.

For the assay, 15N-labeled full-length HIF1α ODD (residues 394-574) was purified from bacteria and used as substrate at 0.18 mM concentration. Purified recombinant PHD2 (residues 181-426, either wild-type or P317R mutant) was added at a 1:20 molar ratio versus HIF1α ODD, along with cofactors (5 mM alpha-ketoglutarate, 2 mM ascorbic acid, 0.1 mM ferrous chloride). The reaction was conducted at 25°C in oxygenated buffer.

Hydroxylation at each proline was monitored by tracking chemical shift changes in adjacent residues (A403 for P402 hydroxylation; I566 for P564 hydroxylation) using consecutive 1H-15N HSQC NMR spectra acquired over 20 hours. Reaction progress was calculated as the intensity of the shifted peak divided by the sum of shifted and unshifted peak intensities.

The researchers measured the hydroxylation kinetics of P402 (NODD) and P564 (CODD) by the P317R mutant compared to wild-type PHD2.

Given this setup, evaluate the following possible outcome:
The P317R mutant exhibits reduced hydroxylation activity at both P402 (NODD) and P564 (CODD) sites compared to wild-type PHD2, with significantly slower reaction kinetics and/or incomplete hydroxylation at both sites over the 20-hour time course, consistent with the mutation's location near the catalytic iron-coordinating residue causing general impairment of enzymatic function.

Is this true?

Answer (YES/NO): NO